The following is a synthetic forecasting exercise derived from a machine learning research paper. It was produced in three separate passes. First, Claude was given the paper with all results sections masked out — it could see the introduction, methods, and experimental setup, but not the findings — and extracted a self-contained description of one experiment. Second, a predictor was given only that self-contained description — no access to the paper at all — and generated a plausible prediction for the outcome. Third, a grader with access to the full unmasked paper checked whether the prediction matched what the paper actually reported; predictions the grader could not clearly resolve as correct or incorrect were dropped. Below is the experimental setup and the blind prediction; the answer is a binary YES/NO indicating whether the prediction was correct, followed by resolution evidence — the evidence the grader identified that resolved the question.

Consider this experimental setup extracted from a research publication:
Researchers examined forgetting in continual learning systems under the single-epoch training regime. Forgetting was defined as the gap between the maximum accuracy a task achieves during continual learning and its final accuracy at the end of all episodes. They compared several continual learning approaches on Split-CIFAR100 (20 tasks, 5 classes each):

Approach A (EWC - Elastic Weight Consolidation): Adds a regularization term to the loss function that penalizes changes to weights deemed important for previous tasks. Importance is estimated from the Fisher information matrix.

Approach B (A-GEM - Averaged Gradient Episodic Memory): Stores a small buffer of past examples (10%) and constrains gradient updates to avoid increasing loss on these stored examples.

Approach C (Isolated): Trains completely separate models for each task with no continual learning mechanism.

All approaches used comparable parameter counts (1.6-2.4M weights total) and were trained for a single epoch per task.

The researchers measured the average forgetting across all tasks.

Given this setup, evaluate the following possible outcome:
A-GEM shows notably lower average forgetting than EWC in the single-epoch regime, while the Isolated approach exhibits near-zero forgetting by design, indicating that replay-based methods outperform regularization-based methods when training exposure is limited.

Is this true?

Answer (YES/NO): YES